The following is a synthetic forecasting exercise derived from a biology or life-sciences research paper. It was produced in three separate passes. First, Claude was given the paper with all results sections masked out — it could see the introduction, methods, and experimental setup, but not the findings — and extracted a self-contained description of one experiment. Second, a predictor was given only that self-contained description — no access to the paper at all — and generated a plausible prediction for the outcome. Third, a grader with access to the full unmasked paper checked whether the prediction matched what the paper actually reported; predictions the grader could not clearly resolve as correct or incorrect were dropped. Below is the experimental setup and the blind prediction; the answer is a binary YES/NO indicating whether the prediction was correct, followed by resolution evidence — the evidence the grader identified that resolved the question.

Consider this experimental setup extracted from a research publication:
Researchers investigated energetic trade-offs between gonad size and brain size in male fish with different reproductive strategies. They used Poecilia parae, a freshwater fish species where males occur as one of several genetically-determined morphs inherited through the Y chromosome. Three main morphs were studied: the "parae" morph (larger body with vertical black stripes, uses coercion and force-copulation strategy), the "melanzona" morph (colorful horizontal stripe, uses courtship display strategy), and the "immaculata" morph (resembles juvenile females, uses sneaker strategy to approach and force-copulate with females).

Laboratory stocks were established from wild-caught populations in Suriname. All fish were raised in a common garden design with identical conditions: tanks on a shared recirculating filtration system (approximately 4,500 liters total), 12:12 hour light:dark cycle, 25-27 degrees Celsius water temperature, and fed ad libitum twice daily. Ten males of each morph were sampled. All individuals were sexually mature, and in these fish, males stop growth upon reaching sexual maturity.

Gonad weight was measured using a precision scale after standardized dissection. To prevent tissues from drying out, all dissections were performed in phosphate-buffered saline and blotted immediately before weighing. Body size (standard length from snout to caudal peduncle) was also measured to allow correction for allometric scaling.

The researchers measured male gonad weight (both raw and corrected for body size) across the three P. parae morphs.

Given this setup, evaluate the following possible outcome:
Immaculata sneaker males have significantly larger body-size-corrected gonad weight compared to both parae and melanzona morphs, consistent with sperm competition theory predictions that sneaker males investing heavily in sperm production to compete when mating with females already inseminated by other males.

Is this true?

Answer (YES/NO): YES